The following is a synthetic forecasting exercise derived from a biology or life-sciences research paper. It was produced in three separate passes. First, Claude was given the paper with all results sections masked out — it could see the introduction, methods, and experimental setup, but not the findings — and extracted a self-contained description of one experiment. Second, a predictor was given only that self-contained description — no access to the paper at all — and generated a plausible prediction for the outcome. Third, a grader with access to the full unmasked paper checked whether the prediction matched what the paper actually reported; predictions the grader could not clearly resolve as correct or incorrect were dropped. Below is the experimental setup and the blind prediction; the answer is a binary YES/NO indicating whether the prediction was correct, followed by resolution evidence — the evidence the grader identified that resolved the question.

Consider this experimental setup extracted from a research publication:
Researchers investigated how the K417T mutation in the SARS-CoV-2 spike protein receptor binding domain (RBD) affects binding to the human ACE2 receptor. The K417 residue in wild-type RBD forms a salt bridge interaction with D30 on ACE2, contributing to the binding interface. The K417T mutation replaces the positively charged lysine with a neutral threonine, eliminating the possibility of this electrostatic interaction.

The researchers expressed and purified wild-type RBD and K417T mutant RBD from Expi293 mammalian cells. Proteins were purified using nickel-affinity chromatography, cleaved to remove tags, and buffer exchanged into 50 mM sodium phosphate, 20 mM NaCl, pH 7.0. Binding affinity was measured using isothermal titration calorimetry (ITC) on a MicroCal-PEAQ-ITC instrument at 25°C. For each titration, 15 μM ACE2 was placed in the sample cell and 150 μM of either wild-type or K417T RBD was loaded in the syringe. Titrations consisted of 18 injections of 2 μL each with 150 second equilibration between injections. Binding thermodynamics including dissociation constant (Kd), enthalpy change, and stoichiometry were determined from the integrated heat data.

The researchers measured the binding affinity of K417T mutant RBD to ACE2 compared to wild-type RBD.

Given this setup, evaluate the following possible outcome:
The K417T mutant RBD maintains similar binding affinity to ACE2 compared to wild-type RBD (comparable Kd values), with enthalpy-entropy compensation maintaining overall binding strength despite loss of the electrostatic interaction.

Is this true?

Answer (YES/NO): NO